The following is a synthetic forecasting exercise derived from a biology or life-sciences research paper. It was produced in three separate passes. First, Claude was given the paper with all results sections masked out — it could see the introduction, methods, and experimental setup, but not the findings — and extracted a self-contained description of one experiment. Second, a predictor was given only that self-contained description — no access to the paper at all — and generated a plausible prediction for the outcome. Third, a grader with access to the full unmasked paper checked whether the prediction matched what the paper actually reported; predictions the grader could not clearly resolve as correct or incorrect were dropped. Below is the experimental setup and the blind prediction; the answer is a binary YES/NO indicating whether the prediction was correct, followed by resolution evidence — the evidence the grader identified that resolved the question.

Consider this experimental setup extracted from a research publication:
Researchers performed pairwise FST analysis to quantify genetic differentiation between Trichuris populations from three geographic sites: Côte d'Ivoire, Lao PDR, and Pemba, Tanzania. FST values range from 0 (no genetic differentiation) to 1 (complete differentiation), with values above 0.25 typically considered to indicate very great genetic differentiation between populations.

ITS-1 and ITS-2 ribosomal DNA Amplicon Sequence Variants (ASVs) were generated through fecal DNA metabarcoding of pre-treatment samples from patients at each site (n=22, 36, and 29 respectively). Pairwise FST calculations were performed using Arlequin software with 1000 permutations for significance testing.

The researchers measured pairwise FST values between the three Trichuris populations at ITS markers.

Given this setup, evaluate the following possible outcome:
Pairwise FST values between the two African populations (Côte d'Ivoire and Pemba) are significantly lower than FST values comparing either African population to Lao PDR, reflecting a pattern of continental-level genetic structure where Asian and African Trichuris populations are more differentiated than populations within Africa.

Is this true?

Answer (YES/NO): NO